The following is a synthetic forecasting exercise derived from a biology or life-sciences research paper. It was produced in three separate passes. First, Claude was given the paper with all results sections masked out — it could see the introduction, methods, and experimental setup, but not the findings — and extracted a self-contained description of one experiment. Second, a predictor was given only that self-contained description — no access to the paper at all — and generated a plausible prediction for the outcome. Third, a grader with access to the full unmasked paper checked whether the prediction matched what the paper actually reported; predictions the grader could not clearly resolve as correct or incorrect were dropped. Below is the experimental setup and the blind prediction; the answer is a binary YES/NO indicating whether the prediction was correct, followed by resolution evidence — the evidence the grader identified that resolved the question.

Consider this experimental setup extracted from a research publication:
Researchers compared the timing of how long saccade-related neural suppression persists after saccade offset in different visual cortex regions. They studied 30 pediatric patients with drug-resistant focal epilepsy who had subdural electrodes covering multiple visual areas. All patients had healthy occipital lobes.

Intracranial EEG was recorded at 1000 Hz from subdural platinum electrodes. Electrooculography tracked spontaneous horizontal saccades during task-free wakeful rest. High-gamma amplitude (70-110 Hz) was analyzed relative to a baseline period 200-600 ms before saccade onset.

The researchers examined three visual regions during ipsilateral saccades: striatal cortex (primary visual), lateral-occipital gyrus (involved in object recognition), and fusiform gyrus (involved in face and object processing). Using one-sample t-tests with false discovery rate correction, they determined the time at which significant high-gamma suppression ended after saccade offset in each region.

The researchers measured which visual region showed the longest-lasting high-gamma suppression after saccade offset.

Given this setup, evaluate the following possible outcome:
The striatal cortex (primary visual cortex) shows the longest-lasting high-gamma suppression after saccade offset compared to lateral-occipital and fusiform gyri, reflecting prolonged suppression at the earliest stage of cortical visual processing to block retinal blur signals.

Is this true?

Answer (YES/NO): NO